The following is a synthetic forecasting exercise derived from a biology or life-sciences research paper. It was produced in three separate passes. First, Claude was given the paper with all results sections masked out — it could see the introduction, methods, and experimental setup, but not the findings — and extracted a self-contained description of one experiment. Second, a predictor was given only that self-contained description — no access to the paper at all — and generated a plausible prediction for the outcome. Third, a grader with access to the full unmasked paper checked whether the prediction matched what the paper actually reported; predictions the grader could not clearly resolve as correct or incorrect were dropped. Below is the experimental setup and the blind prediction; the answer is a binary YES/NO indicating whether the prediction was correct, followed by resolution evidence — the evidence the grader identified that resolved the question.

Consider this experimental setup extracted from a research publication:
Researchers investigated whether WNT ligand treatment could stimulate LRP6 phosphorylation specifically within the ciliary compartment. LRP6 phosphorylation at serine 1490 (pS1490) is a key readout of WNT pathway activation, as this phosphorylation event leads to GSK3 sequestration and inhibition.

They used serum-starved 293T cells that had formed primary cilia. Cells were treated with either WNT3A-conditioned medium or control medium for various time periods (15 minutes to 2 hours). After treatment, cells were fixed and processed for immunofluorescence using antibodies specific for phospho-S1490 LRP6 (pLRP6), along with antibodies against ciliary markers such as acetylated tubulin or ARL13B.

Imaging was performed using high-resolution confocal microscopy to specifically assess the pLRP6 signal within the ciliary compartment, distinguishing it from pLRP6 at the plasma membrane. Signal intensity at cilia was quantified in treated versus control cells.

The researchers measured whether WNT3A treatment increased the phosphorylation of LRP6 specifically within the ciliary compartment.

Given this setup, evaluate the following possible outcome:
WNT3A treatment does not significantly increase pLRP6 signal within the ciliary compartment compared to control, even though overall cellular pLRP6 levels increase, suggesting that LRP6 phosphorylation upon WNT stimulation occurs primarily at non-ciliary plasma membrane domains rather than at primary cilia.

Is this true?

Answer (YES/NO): NO